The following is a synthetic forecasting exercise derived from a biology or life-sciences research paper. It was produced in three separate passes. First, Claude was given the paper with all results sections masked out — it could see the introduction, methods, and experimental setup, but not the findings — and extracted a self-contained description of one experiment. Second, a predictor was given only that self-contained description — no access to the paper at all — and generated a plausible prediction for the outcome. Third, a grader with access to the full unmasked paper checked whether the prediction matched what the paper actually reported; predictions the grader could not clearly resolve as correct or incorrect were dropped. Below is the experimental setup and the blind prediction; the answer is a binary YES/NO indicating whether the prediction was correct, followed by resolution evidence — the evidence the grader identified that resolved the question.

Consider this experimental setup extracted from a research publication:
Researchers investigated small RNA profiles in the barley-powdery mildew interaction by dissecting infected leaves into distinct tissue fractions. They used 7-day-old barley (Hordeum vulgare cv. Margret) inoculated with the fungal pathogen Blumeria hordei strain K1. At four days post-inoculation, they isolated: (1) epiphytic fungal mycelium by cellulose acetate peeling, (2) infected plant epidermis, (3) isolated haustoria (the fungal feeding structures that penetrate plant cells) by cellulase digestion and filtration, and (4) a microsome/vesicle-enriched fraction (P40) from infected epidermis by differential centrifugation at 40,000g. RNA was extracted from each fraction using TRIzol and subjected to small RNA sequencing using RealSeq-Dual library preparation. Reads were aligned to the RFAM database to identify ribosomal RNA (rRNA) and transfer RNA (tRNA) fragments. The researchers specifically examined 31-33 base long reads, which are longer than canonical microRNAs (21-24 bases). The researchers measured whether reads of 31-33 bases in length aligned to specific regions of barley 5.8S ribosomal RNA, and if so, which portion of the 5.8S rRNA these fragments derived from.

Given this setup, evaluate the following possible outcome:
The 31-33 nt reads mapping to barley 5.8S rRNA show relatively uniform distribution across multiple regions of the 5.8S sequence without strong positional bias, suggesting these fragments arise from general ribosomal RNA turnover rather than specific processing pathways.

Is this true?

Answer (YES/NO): NO